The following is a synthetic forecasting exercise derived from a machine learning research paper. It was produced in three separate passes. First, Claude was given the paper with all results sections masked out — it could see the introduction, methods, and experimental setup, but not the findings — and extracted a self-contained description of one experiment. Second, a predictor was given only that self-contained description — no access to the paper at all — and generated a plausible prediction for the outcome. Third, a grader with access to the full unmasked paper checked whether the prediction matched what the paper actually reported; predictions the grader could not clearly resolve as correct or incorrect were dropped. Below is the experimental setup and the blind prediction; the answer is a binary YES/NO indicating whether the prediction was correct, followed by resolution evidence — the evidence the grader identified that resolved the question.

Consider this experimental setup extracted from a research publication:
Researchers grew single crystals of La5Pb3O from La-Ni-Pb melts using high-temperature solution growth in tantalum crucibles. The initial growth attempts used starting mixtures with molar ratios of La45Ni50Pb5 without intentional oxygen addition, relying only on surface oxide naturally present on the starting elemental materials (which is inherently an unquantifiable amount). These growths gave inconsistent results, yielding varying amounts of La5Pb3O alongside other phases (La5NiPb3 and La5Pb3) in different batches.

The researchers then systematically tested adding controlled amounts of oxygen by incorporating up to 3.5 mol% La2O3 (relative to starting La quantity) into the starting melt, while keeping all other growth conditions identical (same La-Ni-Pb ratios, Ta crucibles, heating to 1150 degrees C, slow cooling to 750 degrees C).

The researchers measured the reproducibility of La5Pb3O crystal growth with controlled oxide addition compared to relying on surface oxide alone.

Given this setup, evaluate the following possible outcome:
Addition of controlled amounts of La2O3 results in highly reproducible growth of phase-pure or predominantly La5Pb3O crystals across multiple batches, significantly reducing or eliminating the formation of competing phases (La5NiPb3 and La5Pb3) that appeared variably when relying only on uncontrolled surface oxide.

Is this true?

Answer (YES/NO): YES